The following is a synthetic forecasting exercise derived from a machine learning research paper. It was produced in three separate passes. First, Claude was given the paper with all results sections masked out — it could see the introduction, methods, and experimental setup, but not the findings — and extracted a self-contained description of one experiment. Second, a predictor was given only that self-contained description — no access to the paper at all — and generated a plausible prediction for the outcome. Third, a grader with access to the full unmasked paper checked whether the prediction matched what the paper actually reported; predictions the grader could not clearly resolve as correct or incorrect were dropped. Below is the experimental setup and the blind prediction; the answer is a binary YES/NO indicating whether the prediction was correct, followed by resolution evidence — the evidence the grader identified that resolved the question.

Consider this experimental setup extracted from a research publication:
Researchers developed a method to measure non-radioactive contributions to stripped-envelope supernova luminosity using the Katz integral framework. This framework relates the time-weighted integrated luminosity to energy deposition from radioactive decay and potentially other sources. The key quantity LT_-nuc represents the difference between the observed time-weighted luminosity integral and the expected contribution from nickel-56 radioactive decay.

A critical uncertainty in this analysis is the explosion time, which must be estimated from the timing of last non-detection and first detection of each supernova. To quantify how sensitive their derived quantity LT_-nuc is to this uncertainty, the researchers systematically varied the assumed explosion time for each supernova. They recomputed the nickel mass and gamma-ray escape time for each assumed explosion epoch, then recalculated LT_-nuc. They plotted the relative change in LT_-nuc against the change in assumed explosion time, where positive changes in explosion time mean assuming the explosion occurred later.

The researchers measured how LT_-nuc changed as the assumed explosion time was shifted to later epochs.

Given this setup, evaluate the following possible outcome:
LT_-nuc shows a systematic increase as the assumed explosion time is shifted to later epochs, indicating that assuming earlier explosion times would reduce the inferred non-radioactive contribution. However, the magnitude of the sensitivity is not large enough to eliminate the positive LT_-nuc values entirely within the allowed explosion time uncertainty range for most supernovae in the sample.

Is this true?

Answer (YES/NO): NO